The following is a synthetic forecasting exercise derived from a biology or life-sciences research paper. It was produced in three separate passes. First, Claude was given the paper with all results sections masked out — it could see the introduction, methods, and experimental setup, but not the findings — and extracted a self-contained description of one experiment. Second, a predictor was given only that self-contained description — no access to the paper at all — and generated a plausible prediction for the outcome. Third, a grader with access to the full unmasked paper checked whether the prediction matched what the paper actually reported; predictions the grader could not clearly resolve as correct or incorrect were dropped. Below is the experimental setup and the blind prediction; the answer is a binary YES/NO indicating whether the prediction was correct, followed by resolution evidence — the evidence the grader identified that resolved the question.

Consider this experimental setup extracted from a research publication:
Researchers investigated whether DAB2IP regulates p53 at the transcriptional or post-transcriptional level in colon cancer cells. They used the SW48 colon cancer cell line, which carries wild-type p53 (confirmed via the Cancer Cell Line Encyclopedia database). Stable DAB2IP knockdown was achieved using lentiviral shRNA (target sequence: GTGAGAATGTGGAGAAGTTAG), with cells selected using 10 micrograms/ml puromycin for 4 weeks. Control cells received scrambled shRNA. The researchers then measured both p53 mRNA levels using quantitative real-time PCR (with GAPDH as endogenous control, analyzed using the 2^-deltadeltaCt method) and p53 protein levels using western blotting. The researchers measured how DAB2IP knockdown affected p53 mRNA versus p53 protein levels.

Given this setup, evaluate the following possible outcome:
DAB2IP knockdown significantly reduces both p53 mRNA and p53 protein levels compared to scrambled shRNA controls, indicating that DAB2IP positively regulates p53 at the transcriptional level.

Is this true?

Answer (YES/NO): NO